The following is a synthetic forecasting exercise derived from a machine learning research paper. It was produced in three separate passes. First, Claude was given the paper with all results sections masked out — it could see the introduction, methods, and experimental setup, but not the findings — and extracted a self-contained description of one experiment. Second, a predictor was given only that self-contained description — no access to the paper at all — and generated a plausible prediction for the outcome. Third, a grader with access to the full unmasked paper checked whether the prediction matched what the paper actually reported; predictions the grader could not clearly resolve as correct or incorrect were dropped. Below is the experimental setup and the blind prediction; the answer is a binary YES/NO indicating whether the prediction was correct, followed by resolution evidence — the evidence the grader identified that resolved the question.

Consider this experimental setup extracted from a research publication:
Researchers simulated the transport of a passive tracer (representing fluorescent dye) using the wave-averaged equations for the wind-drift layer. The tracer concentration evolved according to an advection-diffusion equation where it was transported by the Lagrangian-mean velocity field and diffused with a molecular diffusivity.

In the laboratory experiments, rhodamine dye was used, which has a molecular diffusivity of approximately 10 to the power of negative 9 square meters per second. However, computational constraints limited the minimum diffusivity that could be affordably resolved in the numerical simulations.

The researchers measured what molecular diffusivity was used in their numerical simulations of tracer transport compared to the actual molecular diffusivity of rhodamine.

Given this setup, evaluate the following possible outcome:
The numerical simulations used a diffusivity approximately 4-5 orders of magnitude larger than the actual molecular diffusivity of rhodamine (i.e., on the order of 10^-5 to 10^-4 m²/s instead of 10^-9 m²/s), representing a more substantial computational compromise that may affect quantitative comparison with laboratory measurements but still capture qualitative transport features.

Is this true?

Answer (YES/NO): NO